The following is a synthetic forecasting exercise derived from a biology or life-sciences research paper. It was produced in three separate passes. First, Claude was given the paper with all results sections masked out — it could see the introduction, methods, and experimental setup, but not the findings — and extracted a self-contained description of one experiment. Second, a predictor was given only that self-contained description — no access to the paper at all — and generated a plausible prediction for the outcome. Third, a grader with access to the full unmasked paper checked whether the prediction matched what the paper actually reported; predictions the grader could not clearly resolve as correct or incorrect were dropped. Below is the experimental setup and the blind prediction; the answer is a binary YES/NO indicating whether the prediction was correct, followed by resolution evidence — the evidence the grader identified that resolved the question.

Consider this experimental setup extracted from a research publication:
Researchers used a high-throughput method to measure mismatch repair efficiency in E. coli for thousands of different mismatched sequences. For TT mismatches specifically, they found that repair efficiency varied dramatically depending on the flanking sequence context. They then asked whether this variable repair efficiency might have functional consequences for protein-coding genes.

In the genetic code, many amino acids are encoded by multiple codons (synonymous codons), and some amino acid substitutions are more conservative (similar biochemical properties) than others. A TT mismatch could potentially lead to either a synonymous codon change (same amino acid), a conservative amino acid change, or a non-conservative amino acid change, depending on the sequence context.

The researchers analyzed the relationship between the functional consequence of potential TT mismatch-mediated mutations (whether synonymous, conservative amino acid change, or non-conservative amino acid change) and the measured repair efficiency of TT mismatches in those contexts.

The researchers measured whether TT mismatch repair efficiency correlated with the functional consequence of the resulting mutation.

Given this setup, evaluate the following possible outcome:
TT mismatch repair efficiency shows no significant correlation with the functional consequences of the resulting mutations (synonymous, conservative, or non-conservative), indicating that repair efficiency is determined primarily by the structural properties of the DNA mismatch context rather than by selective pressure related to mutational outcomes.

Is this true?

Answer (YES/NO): NO